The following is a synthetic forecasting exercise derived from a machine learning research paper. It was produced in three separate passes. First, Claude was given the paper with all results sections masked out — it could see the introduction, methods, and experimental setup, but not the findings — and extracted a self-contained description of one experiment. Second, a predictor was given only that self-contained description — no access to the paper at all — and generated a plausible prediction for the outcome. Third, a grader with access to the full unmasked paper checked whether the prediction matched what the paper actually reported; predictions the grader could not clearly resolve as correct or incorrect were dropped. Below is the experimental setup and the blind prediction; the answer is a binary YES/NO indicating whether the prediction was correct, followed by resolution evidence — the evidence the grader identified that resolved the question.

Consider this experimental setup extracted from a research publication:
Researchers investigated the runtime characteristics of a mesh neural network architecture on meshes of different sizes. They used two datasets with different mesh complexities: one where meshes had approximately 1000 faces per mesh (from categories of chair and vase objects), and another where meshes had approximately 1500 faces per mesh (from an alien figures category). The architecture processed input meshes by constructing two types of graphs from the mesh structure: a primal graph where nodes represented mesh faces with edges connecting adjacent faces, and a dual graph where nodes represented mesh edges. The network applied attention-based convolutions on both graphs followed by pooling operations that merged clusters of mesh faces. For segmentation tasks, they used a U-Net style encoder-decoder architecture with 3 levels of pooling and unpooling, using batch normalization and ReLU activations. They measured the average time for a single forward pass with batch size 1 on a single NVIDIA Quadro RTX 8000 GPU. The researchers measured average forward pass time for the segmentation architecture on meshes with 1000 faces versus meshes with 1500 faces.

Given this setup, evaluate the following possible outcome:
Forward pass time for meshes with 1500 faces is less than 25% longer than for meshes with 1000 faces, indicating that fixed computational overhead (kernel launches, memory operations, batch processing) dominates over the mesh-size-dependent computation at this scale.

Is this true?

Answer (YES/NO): NO